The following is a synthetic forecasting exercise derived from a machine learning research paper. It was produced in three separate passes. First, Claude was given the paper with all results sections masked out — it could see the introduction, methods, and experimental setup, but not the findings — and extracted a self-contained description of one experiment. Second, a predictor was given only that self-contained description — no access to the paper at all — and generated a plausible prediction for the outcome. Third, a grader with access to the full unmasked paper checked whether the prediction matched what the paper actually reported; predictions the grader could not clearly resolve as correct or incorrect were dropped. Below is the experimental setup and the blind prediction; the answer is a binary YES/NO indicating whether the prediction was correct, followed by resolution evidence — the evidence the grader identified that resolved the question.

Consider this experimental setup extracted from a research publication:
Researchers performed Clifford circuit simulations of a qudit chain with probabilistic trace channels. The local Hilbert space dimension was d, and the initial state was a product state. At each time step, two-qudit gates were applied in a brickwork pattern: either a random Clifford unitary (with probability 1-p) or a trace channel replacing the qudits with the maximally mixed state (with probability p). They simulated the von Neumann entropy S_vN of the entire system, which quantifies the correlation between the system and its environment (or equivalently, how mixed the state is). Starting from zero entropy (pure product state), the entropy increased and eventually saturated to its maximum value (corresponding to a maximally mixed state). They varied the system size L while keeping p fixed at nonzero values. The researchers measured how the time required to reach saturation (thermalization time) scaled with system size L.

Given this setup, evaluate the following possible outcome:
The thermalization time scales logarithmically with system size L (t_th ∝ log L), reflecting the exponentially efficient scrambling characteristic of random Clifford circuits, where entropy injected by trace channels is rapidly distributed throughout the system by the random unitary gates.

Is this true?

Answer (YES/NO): NO